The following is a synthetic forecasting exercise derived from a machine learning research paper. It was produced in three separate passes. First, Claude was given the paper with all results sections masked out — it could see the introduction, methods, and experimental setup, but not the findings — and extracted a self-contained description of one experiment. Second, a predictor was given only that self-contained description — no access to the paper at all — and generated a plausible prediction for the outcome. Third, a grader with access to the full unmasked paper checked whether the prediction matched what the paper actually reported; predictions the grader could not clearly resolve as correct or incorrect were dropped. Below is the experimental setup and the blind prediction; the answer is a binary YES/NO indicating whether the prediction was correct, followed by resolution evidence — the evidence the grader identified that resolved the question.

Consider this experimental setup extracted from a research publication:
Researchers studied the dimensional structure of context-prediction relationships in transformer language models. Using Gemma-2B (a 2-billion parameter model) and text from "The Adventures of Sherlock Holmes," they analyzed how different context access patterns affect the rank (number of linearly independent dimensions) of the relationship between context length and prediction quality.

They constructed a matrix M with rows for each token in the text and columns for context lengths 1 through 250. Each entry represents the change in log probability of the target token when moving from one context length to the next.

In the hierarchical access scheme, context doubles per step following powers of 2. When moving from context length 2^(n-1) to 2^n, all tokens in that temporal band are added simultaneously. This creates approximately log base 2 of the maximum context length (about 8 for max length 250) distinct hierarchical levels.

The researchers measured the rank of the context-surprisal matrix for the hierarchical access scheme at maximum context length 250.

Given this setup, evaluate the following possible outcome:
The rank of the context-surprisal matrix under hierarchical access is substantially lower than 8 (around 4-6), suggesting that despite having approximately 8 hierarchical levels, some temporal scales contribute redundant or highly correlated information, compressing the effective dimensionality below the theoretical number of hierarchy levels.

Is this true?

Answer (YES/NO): NO